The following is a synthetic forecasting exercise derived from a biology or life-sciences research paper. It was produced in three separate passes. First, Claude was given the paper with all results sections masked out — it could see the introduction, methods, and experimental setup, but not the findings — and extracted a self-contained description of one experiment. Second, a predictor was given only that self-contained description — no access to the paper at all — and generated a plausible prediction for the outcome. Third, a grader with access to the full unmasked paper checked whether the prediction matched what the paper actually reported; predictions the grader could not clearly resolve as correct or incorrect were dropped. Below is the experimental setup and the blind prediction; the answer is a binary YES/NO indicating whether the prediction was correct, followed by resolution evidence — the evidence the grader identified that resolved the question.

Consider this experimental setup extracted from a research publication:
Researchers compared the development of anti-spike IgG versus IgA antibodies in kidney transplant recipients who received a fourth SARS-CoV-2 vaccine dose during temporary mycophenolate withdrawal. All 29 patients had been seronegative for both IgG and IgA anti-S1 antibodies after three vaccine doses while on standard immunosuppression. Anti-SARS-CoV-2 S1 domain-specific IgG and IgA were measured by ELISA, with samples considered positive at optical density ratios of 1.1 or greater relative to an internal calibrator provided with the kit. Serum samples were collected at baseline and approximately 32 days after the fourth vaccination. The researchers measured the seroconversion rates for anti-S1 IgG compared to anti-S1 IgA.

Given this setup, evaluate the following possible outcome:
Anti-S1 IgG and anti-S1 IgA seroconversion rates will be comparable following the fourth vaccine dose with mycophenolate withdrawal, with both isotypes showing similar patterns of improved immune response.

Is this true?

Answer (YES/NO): NO